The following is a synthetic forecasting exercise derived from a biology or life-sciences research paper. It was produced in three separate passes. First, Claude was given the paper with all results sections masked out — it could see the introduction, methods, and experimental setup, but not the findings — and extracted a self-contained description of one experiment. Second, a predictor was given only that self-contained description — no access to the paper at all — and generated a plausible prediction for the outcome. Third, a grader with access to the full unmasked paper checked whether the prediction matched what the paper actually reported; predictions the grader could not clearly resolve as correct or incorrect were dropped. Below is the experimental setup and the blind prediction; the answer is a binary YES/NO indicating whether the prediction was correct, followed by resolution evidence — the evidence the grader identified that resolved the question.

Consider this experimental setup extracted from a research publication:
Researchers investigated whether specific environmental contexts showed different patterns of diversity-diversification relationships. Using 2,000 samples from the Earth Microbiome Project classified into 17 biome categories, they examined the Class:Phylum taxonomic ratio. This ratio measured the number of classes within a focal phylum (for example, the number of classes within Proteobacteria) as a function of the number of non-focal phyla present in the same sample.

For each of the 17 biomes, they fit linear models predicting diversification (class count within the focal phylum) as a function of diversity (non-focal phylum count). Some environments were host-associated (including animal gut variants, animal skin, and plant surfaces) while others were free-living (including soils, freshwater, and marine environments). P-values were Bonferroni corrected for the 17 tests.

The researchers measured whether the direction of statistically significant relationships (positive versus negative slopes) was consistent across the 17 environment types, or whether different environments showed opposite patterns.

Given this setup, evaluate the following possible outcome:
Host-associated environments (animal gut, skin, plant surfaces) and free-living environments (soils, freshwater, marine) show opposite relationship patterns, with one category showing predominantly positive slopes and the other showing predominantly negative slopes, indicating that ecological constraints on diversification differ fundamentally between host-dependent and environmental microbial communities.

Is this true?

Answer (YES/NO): NO